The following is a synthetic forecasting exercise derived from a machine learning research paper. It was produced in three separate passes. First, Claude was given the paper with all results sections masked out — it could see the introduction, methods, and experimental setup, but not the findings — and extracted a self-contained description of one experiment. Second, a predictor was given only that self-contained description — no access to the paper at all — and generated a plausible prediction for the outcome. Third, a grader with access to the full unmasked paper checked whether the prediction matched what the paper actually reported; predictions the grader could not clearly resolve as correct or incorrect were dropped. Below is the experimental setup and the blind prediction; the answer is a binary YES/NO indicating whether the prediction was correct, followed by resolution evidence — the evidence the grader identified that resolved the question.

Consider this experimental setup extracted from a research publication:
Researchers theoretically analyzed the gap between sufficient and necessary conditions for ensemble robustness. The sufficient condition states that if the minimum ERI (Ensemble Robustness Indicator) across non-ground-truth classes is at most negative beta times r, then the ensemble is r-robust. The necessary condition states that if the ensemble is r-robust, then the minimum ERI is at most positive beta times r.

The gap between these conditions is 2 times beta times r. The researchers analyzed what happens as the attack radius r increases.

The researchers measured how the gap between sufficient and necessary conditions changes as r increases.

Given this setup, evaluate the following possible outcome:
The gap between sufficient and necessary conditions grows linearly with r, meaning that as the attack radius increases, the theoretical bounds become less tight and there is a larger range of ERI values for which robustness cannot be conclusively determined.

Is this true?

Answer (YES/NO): YES